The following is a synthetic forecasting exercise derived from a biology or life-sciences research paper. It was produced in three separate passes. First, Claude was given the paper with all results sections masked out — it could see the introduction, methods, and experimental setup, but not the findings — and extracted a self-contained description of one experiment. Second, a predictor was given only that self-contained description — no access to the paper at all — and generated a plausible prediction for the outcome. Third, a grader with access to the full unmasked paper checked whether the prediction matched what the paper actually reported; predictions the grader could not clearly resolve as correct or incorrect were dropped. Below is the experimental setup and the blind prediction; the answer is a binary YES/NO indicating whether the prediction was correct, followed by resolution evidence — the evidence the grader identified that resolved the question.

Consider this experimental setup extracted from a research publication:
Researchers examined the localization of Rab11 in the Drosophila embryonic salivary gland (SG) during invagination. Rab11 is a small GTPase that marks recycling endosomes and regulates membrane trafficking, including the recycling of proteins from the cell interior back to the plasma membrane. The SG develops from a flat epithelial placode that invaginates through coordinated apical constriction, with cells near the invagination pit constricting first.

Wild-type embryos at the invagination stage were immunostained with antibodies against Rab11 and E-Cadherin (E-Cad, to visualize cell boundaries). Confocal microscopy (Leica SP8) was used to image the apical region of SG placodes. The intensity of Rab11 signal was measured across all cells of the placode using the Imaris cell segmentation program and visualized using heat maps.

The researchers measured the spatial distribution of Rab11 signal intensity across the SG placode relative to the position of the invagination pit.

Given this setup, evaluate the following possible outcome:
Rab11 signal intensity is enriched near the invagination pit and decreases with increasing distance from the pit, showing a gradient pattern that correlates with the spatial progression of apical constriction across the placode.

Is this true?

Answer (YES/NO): YES